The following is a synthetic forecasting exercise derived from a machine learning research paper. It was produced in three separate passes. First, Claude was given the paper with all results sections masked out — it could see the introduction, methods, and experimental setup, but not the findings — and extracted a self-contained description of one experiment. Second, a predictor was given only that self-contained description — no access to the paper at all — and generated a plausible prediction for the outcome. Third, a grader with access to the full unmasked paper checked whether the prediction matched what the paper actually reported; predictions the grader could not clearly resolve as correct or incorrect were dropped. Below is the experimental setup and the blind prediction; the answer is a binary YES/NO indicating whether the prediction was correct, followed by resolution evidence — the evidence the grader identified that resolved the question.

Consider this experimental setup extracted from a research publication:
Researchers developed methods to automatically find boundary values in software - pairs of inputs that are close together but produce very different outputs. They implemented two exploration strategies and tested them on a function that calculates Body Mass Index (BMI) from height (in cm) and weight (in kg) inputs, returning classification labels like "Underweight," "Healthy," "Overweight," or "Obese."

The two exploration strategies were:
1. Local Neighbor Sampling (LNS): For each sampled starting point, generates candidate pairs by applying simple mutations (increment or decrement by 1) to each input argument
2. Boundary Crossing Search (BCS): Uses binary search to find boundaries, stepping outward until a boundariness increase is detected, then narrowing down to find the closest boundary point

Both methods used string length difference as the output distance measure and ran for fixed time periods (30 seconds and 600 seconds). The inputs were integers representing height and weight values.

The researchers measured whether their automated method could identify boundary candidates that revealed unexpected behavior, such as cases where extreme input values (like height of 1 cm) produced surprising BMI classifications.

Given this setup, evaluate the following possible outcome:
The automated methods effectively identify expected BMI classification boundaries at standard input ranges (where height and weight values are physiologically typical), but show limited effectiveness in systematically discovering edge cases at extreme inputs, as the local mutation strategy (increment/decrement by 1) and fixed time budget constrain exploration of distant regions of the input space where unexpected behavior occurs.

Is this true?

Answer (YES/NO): NO